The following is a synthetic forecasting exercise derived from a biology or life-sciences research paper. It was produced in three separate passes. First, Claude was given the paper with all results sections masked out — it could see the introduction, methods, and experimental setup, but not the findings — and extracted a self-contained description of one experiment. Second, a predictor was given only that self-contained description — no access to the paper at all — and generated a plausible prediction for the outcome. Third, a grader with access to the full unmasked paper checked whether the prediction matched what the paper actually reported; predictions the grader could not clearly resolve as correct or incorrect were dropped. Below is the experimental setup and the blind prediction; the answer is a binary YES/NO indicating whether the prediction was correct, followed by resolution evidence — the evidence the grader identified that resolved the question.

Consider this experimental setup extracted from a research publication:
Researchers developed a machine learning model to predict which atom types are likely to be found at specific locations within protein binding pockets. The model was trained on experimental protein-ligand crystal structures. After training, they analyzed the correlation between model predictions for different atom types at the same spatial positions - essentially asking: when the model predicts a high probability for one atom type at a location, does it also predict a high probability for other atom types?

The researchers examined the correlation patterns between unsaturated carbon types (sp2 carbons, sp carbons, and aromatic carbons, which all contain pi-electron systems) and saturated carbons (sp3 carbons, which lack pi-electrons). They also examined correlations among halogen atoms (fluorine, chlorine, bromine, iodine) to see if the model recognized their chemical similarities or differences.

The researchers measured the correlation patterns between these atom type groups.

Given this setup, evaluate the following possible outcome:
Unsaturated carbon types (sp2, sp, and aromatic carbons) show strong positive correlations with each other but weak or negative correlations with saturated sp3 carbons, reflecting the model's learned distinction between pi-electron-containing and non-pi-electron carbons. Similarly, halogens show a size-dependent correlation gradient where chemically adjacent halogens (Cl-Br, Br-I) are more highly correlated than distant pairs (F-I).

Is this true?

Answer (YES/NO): YES